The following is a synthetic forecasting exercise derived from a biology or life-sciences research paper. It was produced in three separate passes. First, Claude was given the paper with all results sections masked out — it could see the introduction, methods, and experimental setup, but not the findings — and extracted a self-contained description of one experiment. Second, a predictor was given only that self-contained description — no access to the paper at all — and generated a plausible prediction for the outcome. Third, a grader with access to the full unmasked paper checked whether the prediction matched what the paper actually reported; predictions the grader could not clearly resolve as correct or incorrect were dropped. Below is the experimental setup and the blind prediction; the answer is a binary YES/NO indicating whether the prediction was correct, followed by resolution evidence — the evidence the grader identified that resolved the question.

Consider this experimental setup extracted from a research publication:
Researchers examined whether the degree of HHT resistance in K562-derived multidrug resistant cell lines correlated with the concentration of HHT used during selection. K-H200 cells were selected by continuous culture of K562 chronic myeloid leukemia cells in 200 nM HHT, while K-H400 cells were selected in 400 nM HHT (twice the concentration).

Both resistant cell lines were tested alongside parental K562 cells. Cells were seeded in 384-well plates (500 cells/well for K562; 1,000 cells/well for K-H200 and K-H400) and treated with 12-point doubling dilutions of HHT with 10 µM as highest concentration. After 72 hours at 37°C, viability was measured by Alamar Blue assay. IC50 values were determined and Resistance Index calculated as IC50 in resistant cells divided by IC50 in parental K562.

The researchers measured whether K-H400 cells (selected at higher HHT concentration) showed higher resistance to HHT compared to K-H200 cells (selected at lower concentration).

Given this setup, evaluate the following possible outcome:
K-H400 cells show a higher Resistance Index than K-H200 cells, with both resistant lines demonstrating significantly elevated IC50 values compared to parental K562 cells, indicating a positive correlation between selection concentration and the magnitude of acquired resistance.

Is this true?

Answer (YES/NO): NO